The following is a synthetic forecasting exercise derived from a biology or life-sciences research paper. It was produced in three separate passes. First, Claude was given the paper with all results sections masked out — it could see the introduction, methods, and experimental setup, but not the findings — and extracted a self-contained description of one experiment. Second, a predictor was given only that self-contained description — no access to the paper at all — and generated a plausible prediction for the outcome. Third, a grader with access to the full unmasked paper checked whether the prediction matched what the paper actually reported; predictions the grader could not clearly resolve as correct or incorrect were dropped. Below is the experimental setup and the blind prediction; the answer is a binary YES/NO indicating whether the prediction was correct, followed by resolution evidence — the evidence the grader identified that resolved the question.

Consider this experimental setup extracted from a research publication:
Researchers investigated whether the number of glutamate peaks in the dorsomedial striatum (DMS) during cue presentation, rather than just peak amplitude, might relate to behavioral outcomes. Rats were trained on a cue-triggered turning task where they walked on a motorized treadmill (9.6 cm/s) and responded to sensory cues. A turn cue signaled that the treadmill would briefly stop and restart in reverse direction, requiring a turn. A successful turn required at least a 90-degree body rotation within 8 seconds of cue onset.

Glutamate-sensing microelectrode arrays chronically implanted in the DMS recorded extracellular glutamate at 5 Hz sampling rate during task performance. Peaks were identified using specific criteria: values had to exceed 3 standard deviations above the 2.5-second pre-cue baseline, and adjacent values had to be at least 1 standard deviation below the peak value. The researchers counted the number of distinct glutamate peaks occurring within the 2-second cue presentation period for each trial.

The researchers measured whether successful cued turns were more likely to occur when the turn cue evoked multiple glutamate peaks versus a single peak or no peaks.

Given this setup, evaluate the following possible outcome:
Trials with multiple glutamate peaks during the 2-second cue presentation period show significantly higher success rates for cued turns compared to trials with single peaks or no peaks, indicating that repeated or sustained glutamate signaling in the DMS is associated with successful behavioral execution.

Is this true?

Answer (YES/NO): NO